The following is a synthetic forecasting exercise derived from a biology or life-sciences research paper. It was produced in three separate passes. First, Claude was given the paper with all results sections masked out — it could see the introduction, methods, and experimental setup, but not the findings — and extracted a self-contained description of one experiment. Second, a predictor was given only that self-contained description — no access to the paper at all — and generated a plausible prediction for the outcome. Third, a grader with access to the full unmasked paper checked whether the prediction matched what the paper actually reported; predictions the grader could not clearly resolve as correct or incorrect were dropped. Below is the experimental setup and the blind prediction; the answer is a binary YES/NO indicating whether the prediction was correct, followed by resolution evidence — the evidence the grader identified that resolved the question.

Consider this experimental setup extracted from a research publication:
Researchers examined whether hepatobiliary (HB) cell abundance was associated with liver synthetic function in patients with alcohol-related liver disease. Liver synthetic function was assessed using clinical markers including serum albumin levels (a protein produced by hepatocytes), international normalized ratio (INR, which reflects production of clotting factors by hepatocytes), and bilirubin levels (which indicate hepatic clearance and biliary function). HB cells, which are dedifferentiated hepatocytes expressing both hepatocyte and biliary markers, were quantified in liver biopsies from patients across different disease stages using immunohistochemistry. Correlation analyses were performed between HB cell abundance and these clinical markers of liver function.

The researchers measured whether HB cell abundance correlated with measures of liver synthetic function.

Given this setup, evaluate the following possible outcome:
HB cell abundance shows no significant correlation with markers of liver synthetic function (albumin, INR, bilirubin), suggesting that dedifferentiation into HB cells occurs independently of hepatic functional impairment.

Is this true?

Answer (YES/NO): NO